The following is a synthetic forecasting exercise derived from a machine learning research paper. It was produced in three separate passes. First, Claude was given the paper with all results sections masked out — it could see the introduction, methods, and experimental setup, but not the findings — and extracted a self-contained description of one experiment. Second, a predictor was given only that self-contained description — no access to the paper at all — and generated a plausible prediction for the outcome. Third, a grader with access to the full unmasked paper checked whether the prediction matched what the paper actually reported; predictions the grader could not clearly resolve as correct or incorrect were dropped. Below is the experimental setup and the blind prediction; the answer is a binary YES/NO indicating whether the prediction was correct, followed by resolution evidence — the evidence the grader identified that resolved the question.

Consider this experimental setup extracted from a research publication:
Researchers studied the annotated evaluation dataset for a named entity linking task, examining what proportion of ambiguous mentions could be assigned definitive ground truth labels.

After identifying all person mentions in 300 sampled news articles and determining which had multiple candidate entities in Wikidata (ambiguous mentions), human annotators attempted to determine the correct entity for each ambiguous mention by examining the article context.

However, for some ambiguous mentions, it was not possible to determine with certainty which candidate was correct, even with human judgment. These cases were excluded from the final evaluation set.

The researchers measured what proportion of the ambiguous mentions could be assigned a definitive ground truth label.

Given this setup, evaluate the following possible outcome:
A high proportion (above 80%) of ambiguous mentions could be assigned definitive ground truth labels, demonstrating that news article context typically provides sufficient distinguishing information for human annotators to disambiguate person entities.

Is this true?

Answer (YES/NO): NO